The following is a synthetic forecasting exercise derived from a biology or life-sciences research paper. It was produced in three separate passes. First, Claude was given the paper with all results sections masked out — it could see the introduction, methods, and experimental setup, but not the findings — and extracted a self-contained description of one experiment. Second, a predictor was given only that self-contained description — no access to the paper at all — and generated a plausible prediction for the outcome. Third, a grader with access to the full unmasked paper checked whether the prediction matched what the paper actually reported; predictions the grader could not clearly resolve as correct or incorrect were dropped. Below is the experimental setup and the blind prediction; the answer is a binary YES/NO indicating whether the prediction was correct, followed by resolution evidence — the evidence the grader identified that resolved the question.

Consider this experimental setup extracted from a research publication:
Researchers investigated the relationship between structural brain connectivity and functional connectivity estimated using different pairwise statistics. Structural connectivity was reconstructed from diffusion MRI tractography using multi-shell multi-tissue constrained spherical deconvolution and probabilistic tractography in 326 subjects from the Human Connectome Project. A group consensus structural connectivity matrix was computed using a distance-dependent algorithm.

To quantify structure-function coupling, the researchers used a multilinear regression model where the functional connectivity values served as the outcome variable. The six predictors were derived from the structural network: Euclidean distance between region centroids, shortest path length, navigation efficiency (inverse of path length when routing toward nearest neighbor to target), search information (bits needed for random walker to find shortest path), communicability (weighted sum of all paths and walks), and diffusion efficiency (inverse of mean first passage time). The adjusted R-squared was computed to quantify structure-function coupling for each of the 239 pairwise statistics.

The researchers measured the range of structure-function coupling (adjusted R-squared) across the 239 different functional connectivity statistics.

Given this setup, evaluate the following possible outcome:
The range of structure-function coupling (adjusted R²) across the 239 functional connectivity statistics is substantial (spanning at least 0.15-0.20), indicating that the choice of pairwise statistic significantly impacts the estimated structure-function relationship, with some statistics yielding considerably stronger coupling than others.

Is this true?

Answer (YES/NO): YES